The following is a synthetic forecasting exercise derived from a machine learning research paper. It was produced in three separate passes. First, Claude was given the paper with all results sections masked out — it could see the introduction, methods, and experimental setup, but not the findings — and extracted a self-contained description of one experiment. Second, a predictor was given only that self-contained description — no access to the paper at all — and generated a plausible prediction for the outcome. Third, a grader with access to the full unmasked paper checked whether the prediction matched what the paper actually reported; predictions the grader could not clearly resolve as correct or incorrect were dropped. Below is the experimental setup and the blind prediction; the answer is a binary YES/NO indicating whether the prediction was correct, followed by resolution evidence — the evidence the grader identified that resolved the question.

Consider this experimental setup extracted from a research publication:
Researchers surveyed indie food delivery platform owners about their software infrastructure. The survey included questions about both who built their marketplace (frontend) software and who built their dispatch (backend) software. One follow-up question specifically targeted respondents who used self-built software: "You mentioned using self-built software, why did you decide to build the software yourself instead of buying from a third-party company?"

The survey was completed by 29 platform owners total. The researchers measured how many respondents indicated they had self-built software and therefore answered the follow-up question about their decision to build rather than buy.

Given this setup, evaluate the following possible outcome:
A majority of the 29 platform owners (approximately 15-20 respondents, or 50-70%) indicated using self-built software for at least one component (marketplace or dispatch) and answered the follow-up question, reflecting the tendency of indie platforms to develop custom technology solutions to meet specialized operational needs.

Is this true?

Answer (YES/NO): NO